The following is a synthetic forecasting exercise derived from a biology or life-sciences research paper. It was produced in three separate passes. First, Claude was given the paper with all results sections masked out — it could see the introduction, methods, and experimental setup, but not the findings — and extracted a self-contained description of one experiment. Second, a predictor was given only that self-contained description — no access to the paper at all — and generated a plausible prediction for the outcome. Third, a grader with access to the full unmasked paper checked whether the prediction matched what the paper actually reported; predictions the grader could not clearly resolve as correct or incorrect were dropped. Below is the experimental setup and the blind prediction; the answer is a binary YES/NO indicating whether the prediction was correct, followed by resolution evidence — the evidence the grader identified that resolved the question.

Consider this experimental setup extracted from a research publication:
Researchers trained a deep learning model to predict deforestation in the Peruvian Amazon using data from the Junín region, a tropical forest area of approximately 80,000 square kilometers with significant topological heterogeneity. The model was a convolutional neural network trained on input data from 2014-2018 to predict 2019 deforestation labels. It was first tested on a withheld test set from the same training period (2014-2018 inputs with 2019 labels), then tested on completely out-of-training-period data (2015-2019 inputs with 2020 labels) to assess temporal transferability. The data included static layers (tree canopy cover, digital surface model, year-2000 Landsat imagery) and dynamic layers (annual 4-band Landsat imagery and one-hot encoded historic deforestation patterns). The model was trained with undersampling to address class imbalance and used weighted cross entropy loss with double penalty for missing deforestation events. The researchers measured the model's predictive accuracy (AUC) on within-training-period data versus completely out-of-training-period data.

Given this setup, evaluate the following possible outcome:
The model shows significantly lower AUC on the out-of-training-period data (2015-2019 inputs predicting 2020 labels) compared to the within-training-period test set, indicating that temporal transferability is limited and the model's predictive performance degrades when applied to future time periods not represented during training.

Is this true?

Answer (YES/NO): YES